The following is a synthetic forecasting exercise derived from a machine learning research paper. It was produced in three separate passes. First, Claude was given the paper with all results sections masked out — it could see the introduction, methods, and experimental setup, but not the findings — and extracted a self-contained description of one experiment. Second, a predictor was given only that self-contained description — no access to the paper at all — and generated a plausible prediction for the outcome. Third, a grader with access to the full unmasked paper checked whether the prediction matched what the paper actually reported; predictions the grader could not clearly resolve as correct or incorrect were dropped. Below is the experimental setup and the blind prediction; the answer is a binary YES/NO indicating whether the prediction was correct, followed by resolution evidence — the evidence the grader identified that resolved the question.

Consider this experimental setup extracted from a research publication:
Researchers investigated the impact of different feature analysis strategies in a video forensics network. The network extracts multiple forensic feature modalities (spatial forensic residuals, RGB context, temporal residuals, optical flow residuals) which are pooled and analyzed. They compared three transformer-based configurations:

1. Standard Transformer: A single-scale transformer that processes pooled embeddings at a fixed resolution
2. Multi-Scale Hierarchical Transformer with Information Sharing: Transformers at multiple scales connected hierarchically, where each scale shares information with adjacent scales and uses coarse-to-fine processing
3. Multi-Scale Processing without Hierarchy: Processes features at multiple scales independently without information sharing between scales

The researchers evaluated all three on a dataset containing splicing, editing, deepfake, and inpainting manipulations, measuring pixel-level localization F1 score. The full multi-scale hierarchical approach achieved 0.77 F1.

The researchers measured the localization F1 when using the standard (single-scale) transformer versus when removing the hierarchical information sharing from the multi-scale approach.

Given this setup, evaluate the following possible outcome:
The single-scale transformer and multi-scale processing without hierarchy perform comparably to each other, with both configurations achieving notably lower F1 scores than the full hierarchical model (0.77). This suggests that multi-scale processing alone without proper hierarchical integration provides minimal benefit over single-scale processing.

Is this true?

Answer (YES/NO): YES